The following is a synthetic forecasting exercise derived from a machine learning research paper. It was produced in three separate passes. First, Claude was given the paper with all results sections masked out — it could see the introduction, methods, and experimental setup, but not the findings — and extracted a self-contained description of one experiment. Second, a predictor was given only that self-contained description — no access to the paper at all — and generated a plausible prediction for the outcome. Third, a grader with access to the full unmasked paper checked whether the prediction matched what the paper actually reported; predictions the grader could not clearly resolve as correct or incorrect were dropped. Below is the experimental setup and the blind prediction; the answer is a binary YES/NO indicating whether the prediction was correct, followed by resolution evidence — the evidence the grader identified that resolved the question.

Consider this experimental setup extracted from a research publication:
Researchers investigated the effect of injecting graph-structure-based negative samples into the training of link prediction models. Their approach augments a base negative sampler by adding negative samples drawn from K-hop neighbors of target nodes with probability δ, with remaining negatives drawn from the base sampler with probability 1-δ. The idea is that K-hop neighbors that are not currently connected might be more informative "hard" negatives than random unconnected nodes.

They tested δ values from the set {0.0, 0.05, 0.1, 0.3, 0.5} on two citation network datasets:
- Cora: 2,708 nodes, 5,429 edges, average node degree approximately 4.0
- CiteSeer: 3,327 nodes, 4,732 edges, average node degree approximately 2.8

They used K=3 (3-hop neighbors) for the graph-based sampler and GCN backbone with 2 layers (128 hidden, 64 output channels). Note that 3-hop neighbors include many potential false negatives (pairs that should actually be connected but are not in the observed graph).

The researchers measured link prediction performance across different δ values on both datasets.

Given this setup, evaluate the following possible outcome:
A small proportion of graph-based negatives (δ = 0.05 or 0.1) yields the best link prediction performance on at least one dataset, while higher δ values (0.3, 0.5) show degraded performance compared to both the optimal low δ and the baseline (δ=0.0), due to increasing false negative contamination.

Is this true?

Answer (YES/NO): NO